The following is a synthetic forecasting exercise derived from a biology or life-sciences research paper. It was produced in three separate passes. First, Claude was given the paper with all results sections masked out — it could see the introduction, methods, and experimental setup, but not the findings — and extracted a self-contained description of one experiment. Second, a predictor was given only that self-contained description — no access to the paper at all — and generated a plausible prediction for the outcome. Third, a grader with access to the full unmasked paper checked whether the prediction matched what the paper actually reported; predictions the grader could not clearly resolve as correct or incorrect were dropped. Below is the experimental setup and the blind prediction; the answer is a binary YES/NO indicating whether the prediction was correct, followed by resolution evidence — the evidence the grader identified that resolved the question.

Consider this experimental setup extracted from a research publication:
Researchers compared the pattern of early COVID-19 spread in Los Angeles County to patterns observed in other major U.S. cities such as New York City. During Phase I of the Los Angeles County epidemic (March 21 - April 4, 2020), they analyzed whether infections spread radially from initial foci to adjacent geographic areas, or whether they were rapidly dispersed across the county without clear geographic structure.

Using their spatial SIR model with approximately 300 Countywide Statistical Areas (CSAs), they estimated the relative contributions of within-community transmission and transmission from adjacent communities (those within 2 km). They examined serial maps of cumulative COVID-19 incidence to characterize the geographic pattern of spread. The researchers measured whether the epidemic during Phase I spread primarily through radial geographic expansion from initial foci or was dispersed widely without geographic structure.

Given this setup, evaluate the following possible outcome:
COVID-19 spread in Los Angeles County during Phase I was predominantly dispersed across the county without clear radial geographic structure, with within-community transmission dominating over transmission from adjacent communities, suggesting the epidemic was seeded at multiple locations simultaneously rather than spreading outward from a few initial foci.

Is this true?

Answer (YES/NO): NO